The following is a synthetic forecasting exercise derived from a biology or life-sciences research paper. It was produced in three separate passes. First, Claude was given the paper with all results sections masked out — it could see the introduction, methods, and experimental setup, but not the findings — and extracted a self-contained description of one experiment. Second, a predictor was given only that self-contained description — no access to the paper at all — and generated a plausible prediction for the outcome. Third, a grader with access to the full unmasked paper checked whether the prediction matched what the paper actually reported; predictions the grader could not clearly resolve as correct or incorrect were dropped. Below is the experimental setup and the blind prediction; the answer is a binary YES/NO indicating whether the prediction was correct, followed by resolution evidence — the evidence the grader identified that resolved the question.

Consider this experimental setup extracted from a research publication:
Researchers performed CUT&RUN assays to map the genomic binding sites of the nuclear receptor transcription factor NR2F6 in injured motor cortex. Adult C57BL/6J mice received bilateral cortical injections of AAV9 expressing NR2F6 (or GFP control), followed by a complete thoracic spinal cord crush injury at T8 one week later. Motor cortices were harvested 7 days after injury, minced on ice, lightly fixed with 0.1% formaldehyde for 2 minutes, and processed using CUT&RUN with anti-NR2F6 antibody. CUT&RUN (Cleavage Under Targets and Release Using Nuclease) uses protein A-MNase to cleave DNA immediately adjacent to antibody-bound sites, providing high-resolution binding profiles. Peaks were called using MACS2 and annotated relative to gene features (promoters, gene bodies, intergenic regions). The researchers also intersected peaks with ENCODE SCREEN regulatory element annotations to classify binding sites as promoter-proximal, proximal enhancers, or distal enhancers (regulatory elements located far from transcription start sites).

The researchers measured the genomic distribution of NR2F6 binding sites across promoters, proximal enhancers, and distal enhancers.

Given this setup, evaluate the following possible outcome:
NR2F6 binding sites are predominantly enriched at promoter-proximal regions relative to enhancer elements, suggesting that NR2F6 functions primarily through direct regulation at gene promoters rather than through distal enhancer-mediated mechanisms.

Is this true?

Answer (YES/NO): NO